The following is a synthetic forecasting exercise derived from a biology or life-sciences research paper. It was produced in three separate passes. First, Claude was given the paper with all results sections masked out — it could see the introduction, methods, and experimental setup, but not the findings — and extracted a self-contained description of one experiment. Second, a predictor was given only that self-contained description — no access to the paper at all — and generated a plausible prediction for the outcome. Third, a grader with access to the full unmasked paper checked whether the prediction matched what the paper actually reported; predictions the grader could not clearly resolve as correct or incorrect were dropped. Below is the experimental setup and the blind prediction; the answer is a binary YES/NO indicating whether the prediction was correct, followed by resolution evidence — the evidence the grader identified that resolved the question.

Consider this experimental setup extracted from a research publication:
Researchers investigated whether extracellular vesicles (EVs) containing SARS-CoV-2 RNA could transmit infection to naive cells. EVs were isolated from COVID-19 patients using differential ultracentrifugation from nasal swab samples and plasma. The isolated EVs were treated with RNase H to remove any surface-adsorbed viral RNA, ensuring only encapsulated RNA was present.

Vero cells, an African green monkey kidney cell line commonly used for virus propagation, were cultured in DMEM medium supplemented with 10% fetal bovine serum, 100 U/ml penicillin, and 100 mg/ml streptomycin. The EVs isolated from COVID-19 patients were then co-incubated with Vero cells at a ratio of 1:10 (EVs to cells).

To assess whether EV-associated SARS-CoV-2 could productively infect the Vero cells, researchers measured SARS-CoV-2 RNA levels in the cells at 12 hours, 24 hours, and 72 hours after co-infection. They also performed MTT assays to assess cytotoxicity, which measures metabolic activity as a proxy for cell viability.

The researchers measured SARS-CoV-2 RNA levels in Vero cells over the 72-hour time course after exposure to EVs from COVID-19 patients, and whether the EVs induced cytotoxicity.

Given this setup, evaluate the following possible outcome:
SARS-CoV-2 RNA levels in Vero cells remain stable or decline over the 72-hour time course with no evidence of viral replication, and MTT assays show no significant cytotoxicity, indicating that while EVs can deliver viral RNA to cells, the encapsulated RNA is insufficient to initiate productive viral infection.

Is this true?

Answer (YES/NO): NO